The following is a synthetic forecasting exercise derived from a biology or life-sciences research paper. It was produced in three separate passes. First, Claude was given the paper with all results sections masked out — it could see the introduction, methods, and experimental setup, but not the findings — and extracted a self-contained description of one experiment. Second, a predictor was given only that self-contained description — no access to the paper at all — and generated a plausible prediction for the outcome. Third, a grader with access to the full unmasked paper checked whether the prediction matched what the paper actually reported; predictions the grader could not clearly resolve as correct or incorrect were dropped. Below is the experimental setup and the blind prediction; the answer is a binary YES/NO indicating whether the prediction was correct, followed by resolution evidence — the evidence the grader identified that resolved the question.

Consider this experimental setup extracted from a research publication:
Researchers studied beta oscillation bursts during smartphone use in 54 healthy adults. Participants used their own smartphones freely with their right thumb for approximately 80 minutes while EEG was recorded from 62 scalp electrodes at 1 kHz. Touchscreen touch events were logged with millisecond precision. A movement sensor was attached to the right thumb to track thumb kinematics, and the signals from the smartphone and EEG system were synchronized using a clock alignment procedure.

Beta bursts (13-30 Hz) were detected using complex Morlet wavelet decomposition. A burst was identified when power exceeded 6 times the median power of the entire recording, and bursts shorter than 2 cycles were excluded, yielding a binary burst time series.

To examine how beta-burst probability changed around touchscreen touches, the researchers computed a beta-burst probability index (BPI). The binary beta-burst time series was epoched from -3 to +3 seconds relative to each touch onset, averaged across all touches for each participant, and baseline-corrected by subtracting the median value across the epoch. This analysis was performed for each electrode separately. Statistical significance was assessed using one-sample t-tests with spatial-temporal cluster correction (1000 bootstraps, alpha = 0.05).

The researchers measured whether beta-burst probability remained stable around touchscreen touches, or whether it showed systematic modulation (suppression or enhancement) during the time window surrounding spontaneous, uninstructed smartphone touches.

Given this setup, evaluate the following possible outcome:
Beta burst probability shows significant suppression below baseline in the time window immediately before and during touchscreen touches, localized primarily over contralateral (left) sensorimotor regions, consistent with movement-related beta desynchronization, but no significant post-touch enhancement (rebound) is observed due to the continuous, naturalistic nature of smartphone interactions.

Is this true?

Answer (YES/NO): NO